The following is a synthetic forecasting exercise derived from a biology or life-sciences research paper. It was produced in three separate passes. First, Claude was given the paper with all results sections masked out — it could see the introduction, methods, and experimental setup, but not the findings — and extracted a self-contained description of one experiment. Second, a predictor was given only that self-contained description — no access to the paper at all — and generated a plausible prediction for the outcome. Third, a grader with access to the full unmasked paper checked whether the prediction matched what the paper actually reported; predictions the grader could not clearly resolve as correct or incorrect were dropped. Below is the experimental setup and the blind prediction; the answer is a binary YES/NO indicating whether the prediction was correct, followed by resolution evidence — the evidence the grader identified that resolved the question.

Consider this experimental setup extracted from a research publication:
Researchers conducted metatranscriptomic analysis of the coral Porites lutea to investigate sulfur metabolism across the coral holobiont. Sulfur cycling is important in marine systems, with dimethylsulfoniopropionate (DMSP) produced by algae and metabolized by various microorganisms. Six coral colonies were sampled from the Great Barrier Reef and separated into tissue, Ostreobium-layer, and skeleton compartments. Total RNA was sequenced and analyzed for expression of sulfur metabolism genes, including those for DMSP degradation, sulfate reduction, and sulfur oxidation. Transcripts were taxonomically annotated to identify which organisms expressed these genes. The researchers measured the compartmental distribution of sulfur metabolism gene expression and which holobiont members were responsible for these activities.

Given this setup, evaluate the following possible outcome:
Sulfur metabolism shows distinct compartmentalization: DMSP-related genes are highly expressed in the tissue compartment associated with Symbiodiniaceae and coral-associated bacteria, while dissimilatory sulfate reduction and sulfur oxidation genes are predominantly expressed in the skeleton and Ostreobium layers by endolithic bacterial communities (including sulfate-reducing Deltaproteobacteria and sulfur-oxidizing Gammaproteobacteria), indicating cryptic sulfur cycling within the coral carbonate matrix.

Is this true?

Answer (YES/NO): NO